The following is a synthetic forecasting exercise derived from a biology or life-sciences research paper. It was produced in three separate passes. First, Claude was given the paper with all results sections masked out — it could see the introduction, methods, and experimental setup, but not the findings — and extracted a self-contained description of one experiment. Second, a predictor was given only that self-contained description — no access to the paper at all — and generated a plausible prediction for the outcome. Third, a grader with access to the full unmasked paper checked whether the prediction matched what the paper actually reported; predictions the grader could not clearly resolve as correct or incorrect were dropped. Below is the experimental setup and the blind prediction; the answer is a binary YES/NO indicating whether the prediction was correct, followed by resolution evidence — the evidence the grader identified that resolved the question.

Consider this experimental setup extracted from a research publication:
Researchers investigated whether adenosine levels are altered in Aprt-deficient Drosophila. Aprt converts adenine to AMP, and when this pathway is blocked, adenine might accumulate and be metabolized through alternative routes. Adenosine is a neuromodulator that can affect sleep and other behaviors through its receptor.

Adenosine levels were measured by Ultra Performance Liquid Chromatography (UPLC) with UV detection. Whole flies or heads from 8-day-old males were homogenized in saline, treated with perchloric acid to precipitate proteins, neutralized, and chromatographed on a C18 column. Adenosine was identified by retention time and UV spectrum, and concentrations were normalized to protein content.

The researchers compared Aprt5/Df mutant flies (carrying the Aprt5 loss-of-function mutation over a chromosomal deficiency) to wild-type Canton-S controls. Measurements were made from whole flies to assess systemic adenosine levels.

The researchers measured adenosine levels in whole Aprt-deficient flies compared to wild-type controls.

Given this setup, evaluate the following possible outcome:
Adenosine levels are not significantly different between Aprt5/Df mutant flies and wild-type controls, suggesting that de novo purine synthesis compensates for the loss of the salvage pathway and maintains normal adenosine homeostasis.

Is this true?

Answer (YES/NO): NO